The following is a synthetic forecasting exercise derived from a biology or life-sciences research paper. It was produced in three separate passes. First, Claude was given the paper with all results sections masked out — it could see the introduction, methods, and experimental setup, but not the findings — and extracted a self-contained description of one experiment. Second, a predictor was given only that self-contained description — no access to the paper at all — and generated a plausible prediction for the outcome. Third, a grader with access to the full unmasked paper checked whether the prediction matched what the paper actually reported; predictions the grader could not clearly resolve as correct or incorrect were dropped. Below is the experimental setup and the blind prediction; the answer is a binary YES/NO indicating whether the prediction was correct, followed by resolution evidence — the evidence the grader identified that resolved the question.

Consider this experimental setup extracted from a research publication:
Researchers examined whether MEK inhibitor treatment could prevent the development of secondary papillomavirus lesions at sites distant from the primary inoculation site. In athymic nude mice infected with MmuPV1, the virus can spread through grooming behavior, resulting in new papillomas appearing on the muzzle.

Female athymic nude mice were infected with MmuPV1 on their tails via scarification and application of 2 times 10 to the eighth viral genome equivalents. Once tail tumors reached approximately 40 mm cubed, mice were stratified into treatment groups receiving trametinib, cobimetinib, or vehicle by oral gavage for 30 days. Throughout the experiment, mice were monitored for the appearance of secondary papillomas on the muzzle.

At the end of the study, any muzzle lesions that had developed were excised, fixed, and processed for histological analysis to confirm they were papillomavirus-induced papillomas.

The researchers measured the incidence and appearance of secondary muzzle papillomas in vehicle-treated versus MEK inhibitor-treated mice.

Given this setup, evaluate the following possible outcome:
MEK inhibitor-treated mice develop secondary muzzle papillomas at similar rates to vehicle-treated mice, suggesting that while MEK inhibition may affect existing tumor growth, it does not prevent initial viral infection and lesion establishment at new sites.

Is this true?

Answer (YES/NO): NO